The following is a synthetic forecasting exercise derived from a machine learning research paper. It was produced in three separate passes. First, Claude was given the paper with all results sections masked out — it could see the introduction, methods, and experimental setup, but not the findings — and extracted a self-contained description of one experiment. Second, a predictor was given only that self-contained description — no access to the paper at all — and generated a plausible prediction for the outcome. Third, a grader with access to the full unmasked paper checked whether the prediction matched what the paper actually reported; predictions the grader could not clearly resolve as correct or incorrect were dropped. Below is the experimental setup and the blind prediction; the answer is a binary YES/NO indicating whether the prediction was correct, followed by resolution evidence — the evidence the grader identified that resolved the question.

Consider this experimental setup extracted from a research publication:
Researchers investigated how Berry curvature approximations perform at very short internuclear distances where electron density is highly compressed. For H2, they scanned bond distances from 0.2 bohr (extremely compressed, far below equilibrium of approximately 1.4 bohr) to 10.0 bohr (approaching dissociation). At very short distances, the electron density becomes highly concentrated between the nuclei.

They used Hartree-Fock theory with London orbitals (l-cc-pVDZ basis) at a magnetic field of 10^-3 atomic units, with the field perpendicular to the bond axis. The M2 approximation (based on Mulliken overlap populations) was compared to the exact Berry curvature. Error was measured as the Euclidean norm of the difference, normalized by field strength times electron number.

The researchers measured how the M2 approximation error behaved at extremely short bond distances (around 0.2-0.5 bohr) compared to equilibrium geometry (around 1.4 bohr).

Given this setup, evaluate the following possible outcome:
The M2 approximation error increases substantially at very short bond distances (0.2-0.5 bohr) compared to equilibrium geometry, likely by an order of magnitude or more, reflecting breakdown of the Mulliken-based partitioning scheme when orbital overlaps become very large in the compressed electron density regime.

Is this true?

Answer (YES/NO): NO